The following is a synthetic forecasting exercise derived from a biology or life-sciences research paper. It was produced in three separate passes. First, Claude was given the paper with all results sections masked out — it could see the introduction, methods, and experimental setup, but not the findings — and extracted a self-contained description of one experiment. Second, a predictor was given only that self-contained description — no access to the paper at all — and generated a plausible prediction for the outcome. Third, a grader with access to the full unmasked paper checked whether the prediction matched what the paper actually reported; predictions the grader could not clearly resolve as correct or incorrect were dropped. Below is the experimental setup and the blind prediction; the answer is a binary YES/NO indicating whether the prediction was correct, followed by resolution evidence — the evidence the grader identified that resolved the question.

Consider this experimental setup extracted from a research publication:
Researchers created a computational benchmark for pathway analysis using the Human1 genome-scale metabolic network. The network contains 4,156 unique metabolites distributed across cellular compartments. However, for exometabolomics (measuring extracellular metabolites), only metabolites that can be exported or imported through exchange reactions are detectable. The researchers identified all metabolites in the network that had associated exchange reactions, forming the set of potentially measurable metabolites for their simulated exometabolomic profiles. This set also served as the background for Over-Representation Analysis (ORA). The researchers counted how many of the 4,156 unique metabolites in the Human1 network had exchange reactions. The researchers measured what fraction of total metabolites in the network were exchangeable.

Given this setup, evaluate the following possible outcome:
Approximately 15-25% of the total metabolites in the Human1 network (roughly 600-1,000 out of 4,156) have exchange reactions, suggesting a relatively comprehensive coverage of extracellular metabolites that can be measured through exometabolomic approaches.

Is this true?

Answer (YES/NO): NO